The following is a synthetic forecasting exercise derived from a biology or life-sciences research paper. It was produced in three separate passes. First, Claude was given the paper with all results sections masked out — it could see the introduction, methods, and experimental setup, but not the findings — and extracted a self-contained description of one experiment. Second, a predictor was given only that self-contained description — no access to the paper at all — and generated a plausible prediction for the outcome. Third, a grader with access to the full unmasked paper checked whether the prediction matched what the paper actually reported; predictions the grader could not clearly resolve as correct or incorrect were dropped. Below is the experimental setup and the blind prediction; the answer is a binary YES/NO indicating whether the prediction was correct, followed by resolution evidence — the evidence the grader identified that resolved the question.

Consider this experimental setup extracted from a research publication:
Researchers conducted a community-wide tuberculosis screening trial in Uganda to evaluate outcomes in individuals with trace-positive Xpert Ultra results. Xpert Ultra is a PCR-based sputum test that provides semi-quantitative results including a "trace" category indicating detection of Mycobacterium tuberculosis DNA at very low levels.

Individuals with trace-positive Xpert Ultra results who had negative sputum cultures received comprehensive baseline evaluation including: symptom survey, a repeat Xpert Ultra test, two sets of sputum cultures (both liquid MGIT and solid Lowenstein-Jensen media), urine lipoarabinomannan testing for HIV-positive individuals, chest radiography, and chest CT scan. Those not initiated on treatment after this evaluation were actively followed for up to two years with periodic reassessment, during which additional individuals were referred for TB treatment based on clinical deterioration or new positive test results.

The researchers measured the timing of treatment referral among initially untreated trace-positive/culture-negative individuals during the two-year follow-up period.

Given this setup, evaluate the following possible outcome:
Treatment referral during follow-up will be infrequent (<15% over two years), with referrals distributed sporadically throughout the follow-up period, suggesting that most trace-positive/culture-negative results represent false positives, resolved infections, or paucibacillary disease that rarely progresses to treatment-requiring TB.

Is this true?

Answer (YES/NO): NO